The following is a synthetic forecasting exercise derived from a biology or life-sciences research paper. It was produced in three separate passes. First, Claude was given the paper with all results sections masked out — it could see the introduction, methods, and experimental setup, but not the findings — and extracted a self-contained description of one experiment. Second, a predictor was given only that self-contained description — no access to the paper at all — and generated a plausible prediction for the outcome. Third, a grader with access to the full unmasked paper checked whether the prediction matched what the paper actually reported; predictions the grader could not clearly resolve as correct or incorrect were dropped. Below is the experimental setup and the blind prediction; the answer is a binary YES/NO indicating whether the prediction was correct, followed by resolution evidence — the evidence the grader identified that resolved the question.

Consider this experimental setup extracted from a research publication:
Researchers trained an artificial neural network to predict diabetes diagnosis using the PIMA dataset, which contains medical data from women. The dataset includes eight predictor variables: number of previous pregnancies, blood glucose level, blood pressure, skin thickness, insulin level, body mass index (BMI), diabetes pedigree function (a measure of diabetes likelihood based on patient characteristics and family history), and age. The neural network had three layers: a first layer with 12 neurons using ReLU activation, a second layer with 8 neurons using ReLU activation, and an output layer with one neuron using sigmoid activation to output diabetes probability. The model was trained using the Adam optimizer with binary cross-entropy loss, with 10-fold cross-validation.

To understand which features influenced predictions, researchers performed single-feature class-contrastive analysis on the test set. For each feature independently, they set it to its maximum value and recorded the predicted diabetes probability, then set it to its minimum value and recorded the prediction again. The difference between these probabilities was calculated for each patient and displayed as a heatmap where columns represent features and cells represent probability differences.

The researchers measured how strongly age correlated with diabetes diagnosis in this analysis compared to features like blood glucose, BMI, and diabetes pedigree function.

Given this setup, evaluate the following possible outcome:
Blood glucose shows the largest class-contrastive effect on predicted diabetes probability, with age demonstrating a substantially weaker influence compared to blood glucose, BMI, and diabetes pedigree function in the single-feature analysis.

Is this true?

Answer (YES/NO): YES